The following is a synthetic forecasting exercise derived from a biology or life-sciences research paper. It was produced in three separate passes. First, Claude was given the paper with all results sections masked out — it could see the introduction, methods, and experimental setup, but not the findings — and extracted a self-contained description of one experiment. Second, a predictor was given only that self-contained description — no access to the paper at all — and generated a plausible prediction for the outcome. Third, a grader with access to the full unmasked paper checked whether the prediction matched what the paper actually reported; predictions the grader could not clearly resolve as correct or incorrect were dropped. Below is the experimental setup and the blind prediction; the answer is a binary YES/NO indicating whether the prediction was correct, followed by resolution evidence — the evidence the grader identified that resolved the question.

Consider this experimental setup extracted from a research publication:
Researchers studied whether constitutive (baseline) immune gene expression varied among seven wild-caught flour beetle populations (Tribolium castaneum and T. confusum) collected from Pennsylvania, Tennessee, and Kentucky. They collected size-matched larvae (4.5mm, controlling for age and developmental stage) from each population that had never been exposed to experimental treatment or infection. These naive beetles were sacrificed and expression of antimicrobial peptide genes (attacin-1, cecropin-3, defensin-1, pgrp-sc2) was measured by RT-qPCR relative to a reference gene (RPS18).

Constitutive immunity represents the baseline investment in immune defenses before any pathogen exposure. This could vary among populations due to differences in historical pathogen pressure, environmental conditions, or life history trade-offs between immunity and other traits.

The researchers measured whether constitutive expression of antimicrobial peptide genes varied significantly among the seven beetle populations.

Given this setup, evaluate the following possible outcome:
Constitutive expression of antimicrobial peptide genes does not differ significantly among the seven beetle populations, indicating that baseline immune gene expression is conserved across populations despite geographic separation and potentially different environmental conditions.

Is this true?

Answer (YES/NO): NO